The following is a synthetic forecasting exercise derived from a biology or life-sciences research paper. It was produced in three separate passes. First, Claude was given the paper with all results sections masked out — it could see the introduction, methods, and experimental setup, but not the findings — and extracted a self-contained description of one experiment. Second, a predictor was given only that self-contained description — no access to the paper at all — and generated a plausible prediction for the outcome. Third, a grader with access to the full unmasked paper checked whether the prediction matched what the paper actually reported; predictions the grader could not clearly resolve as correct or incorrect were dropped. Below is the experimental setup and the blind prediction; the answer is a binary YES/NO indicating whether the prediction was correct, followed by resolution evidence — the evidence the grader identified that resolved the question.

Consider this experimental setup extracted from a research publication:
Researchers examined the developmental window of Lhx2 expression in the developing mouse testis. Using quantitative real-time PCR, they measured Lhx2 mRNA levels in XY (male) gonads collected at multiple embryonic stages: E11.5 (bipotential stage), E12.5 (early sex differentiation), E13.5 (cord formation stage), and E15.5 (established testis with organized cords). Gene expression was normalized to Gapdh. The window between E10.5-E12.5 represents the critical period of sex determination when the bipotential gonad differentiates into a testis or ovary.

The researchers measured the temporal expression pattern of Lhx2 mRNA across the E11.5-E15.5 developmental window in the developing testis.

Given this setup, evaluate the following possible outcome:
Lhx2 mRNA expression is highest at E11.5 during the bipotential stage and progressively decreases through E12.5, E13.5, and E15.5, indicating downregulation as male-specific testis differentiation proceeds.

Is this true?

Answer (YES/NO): YES